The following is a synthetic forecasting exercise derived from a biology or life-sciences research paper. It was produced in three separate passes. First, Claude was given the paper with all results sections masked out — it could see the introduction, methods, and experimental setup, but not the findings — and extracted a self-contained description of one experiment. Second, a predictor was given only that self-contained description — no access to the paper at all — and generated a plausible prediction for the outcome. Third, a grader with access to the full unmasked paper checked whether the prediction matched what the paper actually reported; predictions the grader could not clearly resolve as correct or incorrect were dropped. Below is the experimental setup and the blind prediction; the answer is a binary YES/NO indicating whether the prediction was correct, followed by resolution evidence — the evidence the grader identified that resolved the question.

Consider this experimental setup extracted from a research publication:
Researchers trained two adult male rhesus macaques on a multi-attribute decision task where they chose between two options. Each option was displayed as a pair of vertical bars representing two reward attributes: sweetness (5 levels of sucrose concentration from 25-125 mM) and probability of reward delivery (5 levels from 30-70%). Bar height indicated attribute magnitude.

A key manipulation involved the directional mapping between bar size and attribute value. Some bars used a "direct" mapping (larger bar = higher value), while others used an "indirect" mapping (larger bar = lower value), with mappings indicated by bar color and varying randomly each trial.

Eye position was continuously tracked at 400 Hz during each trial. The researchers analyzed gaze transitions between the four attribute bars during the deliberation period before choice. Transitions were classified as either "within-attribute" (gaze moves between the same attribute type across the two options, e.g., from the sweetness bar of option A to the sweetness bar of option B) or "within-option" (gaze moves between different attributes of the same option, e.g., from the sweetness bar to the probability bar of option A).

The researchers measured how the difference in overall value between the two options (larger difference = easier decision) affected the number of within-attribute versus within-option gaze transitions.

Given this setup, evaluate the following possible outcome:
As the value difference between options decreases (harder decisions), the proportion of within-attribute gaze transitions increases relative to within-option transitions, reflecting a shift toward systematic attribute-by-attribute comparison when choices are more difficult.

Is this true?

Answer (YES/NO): YES